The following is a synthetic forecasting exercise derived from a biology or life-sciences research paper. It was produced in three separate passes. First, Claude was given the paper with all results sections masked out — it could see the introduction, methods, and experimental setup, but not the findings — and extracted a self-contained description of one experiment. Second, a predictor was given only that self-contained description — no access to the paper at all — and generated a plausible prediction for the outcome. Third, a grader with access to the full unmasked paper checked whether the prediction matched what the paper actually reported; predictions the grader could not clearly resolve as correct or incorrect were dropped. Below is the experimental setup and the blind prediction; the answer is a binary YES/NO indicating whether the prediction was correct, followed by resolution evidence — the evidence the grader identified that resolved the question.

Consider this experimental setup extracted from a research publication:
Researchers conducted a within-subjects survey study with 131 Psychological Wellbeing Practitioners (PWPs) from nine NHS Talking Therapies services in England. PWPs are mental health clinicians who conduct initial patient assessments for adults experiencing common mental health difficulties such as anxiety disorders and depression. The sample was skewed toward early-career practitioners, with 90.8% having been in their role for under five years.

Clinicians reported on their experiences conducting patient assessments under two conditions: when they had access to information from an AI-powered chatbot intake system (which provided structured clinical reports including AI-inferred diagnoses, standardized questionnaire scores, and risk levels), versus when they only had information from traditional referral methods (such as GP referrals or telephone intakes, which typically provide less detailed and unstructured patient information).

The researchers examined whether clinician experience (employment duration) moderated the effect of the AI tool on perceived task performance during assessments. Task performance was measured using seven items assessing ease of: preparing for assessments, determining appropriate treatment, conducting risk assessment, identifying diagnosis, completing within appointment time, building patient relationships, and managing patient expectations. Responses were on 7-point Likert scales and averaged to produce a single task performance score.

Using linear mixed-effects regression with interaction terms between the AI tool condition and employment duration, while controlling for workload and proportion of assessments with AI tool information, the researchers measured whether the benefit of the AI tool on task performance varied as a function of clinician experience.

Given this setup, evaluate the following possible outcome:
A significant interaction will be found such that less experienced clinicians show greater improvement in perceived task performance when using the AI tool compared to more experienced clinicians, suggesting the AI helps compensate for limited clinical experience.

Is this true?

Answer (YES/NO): NO